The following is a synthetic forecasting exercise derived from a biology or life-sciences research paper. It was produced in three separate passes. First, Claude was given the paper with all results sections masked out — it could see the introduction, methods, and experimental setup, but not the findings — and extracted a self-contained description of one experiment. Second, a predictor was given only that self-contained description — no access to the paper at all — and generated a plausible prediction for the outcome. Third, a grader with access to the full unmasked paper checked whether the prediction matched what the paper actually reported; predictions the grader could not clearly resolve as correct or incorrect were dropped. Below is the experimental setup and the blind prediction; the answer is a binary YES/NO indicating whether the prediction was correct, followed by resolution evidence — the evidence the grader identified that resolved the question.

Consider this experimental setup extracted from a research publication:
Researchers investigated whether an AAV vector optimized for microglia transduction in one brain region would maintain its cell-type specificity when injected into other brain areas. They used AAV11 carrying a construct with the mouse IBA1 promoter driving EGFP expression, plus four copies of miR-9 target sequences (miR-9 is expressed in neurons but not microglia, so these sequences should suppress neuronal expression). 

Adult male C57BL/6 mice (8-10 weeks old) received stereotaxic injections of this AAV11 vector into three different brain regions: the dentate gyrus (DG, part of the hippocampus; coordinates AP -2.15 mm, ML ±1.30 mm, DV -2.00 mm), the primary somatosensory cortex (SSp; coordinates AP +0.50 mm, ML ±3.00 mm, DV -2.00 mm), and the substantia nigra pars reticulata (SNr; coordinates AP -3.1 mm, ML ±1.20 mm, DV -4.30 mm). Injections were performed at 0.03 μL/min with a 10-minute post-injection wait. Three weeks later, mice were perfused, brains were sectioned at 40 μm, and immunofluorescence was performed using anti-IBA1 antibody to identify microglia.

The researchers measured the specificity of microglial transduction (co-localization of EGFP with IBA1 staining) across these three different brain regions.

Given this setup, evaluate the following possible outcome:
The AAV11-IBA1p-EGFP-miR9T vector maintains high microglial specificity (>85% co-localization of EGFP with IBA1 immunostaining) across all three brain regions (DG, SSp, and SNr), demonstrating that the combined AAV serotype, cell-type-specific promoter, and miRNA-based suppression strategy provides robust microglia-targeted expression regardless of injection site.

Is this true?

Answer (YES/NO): NO